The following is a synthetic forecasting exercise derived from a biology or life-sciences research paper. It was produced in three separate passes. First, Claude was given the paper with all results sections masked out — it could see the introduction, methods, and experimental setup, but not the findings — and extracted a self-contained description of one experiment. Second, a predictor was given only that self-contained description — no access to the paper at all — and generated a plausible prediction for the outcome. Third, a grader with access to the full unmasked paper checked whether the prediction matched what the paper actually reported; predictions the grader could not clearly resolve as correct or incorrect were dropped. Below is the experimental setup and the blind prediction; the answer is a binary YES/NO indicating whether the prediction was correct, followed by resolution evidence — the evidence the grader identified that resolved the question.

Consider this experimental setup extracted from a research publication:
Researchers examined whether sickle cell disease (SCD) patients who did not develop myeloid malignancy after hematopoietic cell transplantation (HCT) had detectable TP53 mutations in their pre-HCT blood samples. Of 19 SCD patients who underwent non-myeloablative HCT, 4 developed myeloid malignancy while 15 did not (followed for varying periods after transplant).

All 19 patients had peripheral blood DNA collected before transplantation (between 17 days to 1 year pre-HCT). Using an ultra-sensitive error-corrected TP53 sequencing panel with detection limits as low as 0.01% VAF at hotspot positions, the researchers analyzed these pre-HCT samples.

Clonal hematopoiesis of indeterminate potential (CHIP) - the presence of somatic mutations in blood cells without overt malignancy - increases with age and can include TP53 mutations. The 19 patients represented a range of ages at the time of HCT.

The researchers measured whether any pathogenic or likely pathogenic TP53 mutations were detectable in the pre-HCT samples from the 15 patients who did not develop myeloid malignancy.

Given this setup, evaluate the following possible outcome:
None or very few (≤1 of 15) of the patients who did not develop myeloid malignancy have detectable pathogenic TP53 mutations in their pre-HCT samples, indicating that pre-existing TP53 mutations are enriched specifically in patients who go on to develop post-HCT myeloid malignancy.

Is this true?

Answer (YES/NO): YES